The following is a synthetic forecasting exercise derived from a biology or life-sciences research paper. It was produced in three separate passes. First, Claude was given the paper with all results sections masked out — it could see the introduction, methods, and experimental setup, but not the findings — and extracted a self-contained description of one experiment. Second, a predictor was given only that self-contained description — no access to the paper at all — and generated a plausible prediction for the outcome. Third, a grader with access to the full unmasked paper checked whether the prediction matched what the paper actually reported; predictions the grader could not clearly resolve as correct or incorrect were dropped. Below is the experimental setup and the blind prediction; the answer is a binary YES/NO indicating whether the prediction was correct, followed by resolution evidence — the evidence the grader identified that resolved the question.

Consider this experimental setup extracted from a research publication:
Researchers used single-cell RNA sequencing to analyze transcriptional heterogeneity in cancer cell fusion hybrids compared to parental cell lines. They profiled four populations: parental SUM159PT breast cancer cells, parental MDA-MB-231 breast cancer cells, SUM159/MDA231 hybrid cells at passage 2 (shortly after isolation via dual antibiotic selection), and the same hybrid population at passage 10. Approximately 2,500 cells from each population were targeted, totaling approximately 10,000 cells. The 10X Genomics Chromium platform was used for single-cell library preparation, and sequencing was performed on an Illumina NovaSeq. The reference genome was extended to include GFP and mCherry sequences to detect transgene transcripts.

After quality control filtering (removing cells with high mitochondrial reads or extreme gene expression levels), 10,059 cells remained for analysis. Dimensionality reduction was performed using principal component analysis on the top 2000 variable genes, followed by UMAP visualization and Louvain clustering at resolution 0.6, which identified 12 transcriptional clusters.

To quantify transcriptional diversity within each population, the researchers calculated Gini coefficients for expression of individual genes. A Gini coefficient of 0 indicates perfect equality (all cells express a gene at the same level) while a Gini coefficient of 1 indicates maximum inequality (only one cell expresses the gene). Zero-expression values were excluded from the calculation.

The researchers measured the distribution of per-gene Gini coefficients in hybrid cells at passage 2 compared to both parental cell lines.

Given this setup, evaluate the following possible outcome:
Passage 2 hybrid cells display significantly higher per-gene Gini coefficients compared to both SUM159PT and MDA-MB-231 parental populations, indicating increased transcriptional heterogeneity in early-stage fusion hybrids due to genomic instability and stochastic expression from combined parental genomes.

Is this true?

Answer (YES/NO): YES